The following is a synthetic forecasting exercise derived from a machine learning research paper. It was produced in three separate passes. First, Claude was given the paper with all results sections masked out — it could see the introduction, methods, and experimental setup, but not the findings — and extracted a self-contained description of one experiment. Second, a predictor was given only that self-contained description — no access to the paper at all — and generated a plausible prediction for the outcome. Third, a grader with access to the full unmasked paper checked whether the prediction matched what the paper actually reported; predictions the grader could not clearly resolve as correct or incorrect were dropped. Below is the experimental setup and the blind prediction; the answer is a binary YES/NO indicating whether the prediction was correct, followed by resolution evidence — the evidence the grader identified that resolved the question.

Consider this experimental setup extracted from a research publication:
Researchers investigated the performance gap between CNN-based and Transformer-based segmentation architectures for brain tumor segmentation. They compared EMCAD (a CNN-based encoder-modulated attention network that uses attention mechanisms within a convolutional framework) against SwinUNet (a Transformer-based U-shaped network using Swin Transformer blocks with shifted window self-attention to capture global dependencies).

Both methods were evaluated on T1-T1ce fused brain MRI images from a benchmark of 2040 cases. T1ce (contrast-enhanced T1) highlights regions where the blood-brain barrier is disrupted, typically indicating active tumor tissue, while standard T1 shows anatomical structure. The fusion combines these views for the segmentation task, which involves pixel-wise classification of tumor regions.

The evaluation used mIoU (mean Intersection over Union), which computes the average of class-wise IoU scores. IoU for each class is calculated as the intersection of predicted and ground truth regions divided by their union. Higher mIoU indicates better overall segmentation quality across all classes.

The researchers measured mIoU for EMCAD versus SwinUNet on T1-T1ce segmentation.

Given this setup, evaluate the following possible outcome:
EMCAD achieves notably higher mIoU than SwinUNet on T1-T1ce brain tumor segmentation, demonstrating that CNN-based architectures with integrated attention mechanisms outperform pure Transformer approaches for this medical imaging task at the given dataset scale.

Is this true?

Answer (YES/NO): NO